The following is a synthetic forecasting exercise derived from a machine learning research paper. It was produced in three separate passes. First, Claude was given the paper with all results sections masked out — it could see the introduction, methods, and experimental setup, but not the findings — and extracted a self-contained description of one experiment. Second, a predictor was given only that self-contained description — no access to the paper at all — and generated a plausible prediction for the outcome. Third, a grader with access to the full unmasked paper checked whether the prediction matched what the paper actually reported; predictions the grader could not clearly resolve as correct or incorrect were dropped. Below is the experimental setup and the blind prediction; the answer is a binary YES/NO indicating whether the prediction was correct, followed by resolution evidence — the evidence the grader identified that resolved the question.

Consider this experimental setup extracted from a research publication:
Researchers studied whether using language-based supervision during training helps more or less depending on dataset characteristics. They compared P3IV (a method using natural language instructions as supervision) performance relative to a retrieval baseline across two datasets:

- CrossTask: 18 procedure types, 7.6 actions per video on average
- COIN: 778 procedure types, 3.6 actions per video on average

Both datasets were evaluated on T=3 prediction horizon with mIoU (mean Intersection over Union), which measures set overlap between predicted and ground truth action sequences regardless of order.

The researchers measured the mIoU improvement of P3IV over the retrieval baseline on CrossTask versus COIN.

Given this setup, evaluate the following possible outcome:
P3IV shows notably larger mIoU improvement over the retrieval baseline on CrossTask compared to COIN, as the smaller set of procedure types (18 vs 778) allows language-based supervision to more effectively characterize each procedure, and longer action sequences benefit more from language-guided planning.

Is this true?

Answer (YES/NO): NO